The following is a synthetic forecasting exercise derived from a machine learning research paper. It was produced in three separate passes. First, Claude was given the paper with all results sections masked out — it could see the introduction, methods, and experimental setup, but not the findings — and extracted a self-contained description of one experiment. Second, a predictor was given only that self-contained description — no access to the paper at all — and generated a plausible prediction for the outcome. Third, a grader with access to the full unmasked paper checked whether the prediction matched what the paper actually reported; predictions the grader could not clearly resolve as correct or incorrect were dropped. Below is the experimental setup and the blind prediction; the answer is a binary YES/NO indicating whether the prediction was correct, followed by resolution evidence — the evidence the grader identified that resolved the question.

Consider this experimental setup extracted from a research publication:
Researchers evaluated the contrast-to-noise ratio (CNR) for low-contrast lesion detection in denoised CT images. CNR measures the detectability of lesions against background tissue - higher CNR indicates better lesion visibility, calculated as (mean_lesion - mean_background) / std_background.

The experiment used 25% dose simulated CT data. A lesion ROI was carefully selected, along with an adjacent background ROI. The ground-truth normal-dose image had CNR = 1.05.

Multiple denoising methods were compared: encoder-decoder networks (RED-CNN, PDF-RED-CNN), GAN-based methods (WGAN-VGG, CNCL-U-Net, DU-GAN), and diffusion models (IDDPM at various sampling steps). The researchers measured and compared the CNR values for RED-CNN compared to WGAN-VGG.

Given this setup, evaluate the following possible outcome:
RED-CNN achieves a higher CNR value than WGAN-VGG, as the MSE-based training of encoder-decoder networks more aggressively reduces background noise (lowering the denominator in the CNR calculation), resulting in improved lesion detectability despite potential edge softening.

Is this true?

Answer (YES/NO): YES